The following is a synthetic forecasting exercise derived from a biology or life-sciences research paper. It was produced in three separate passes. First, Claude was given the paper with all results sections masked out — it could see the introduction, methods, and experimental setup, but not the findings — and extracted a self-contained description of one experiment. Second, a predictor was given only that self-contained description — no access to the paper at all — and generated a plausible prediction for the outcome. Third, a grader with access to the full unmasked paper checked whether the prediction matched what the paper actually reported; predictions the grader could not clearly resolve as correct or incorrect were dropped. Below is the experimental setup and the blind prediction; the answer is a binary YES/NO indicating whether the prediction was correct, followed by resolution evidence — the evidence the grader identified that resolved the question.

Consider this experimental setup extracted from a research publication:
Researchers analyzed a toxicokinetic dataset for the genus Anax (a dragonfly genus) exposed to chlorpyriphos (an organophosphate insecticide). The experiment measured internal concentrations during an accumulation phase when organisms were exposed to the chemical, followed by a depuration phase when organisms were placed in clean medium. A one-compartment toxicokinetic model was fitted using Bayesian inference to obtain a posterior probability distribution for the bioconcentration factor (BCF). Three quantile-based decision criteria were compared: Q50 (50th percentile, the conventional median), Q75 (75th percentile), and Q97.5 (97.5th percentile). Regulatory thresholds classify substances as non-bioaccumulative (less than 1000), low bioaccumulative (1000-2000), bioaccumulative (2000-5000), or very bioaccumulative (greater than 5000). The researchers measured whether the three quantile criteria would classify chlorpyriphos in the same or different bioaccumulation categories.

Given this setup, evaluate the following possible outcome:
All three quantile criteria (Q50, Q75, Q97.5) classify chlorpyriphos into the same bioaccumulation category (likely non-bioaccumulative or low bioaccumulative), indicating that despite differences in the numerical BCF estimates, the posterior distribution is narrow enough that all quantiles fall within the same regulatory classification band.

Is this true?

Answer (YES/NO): YES